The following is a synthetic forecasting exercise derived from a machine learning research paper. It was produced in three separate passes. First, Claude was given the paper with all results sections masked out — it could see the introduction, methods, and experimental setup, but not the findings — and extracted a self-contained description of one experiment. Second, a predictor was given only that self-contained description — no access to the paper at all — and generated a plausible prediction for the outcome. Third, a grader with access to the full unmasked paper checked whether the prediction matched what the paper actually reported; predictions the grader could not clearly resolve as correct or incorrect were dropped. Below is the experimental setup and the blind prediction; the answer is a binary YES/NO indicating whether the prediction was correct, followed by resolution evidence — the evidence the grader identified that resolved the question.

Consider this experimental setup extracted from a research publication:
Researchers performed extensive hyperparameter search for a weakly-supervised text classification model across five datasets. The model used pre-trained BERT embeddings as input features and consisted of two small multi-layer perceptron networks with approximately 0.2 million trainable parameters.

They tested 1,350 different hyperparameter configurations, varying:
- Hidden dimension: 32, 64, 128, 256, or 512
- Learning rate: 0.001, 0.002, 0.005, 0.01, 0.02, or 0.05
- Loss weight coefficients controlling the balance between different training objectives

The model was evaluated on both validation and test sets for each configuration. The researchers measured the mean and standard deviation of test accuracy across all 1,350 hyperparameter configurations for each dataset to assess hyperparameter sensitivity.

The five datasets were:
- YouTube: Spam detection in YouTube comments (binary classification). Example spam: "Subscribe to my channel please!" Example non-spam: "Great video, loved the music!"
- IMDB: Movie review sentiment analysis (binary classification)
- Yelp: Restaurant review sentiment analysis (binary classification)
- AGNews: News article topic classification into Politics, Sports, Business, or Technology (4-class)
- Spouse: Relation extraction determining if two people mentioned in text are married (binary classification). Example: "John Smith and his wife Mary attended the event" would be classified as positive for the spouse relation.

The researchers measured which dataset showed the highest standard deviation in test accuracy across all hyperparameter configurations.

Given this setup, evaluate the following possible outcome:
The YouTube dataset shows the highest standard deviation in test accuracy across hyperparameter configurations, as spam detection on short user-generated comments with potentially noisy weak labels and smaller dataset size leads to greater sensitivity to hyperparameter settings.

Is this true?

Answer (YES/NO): NO